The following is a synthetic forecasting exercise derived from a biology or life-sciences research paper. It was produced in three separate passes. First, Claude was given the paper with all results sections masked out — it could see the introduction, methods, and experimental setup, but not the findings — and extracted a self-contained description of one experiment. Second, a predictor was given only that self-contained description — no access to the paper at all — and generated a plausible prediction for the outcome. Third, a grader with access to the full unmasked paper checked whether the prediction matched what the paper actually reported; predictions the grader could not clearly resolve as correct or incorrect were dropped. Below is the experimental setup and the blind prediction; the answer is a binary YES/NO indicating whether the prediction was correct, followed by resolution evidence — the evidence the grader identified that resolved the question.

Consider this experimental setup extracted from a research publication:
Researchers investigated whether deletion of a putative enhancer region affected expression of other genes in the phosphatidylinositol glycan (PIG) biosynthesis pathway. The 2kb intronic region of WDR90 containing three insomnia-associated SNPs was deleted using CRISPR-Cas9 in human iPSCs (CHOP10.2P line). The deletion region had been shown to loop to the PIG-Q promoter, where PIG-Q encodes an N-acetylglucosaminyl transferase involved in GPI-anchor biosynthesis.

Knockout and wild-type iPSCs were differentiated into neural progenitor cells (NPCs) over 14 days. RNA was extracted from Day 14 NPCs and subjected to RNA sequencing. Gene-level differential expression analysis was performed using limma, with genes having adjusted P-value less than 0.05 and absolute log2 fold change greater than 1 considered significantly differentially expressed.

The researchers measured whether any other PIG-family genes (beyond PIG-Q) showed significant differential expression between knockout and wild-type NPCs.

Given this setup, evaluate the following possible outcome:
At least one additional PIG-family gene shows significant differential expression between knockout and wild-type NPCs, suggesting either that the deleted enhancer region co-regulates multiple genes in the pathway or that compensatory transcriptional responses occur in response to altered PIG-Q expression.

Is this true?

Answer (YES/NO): YES